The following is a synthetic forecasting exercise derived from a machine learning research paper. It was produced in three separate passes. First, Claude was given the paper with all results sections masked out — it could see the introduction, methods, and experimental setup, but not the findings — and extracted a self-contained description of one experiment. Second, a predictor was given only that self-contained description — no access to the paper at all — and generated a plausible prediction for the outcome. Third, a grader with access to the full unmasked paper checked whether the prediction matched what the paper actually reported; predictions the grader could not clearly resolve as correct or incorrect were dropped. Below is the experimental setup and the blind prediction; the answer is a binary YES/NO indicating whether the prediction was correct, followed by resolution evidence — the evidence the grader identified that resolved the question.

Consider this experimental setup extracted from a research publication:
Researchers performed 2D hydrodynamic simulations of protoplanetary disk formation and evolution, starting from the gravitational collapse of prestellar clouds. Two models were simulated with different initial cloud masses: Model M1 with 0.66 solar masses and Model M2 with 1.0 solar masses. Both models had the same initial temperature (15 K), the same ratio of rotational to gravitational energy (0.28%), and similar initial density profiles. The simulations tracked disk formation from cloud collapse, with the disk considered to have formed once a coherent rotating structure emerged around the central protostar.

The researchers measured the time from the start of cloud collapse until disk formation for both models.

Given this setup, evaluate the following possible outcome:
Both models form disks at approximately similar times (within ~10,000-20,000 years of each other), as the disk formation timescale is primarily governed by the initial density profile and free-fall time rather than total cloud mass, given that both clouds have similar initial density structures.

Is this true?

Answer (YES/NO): NO